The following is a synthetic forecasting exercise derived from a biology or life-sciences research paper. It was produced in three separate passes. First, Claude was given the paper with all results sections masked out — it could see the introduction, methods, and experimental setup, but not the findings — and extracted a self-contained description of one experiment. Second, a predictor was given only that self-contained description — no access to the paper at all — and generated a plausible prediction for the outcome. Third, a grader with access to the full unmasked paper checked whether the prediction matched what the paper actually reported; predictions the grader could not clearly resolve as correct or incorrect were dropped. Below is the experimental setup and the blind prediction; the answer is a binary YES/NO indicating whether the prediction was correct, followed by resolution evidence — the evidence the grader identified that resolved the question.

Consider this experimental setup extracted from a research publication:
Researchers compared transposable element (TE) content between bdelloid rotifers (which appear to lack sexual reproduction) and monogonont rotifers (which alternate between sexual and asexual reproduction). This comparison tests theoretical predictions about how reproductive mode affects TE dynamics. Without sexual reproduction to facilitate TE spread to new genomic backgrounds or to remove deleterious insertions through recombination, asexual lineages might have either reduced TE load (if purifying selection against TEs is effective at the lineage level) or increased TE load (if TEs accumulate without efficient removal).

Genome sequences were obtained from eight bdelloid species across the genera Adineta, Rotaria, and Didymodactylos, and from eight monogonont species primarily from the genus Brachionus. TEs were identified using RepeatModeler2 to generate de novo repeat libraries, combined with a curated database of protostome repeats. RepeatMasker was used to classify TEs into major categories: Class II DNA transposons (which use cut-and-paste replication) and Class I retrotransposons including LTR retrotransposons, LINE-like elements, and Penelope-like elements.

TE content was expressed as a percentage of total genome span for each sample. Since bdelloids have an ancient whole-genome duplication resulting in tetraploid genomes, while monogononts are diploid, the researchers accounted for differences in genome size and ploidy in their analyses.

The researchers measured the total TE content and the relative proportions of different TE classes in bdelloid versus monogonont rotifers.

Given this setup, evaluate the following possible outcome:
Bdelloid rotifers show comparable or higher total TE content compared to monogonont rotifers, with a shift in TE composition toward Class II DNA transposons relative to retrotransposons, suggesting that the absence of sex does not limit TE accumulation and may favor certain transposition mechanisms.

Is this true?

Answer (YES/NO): NO